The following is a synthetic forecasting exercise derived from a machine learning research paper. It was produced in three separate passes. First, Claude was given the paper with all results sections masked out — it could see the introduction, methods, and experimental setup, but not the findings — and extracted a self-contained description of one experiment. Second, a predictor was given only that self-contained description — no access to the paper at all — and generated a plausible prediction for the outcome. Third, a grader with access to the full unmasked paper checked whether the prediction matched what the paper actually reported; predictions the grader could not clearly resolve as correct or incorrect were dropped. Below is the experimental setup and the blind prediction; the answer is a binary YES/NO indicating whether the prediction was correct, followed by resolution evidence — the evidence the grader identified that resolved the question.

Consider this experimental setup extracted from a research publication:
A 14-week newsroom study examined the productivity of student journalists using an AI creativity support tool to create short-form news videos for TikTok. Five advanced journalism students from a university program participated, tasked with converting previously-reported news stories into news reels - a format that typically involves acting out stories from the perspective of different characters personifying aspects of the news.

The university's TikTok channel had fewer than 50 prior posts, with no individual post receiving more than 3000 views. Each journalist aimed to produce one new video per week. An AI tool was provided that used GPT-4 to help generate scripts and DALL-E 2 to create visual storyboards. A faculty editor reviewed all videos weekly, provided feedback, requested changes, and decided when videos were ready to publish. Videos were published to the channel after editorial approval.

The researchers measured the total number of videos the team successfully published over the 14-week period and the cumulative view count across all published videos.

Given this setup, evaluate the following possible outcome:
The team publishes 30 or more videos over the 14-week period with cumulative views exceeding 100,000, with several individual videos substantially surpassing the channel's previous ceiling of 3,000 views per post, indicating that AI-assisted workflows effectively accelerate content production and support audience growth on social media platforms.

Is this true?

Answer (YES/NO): NO